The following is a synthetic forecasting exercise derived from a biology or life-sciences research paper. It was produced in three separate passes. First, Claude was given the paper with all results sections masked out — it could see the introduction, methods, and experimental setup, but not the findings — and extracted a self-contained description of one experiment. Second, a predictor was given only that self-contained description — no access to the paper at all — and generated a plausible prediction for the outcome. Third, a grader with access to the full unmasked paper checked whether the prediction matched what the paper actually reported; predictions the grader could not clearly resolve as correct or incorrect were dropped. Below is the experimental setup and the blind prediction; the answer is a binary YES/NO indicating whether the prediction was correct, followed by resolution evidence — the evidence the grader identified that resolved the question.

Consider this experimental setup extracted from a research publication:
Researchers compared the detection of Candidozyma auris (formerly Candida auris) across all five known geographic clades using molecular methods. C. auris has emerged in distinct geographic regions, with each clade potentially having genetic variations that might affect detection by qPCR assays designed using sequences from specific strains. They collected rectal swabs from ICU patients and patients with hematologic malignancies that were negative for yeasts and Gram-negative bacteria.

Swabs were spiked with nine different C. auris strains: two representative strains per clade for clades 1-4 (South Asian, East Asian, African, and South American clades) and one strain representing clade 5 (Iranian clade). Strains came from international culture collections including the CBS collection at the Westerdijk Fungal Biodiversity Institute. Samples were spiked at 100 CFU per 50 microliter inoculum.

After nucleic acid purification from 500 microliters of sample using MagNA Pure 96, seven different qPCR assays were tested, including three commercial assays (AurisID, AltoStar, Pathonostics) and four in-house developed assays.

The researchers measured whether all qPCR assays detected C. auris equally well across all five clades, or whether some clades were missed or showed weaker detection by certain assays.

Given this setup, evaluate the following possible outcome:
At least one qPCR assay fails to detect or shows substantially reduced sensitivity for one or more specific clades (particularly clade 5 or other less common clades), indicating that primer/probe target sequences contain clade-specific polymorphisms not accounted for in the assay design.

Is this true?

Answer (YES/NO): NO